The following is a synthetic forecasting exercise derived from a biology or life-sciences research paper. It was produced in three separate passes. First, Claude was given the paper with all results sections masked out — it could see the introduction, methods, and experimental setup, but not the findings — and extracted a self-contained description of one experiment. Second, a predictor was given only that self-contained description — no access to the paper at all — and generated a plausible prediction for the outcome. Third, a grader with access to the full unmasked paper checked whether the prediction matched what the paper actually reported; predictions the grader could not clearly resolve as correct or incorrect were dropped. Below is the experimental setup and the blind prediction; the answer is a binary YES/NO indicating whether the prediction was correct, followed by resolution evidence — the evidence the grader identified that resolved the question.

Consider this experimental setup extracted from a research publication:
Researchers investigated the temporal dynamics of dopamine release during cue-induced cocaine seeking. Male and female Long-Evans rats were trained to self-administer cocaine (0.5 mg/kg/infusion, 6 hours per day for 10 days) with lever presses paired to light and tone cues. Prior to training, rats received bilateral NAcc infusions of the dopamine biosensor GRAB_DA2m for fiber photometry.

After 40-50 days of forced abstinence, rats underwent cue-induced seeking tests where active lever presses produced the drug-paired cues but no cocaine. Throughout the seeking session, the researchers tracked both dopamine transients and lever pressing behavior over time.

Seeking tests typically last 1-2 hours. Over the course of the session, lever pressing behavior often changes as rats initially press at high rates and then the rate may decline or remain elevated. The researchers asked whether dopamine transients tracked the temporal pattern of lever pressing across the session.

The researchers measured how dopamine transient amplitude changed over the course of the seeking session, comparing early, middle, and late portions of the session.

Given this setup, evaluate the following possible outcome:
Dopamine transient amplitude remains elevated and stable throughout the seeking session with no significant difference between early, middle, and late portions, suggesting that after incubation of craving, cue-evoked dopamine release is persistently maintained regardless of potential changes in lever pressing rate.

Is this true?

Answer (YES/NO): YES